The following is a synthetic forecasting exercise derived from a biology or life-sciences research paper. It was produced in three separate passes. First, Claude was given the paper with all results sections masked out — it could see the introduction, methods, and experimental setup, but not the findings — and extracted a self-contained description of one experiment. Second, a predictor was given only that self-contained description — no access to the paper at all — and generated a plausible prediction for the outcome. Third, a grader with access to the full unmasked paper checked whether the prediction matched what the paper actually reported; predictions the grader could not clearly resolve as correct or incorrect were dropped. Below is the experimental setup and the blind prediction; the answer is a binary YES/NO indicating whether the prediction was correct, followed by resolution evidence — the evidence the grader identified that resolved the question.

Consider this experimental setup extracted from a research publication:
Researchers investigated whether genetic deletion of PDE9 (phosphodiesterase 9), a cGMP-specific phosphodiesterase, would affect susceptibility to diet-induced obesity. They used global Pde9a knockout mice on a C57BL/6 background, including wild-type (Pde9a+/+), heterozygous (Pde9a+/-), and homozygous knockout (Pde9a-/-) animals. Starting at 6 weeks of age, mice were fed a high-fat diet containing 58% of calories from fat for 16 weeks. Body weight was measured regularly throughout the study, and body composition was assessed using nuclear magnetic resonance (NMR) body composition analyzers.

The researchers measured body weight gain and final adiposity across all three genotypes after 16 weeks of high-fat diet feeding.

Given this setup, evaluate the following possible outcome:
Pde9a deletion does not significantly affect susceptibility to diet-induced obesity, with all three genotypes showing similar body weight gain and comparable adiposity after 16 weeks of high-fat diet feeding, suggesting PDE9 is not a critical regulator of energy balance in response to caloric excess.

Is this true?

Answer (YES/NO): NO